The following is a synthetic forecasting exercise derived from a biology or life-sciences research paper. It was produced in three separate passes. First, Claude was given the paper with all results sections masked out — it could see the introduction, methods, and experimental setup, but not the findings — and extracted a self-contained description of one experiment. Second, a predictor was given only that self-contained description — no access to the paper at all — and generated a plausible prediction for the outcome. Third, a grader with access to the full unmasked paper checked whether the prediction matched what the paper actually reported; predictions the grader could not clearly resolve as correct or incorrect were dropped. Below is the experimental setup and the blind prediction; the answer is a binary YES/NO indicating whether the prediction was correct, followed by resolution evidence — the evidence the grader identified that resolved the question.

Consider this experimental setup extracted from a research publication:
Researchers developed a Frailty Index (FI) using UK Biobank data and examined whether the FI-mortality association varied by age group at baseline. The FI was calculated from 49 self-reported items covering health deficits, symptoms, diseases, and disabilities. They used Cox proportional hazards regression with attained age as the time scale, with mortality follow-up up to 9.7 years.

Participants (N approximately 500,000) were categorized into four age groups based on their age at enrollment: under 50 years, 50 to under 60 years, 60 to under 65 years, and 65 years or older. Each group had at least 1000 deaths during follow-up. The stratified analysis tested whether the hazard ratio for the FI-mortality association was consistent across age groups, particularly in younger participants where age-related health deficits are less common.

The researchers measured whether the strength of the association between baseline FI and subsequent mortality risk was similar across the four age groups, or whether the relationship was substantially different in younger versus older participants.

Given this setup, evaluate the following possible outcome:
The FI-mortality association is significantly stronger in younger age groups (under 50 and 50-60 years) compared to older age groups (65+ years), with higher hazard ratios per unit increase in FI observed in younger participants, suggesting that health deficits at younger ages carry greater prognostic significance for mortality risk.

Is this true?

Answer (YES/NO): YES